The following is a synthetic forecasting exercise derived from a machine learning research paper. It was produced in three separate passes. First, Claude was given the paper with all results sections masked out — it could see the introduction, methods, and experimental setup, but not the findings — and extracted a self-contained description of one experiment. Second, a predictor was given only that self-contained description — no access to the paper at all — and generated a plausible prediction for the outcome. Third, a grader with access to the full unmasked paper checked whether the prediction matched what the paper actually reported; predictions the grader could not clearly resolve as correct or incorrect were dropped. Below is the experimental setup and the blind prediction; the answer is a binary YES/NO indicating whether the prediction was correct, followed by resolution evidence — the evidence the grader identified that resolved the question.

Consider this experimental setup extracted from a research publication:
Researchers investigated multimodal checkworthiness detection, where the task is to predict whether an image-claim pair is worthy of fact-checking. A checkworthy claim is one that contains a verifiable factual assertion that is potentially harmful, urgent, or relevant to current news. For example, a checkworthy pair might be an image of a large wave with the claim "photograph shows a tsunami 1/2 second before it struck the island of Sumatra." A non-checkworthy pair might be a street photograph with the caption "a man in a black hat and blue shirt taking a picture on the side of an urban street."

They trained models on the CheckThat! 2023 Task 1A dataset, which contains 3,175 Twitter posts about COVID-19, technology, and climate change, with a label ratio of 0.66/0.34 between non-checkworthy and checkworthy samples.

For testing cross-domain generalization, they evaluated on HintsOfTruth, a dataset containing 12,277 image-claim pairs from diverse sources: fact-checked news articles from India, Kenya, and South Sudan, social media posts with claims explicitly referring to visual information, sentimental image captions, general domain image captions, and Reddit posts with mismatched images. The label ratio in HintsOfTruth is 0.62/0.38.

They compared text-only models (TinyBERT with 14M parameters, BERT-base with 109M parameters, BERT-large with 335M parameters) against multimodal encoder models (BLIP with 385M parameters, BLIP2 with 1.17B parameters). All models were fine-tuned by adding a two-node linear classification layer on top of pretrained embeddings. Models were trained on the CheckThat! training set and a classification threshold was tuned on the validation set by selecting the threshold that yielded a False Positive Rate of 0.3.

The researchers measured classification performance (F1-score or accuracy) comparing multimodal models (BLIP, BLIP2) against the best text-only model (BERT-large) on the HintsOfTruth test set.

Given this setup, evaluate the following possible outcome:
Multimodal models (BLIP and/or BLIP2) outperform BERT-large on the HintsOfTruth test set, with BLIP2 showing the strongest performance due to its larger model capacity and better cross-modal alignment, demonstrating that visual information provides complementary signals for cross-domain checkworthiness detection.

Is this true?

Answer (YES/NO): NO